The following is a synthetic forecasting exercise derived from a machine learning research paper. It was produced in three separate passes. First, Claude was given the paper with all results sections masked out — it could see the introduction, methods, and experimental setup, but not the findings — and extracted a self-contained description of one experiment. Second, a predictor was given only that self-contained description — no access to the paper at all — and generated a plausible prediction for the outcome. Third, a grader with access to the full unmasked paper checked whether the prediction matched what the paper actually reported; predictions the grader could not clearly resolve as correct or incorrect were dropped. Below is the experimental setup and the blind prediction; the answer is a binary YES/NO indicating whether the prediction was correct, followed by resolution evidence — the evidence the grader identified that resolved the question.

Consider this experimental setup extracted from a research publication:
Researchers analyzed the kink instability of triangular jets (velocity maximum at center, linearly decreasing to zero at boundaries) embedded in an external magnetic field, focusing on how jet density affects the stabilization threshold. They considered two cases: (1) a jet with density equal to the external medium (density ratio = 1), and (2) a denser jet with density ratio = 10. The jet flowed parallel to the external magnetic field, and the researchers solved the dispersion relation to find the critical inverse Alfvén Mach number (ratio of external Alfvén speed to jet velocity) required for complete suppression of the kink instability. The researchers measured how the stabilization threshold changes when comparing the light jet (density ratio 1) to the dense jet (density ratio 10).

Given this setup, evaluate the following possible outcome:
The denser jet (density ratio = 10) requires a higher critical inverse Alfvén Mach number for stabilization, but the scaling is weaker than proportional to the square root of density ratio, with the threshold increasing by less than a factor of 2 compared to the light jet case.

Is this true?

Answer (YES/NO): NO